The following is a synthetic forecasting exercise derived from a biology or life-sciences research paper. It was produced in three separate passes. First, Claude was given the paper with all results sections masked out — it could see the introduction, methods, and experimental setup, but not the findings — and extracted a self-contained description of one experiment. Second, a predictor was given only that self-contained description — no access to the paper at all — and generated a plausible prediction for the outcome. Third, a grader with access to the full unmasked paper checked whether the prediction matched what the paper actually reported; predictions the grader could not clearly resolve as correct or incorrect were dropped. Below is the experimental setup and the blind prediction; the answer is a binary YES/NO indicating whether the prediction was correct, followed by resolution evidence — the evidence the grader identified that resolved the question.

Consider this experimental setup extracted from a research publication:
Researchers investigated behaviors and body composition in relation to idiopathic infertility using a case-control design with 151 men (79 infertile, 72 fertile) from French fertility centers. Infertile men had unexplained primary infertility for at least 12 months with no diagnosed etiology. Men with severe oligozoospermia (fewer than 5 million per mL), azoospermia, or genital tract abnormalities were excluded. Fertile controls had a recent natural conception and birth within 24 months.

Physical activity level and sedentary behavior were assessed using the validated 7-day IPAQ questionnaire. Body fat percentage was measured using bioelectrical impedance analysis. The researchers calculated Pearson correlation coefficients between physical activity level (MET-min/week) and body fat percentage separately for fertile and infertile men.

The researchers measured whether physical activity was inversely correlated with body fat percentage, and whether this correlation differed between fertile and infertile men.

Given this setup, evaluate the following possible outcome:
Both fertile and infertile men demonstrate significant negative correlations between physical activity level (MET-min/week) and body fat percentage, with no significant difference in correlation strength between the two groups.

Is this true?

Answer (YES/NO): NO